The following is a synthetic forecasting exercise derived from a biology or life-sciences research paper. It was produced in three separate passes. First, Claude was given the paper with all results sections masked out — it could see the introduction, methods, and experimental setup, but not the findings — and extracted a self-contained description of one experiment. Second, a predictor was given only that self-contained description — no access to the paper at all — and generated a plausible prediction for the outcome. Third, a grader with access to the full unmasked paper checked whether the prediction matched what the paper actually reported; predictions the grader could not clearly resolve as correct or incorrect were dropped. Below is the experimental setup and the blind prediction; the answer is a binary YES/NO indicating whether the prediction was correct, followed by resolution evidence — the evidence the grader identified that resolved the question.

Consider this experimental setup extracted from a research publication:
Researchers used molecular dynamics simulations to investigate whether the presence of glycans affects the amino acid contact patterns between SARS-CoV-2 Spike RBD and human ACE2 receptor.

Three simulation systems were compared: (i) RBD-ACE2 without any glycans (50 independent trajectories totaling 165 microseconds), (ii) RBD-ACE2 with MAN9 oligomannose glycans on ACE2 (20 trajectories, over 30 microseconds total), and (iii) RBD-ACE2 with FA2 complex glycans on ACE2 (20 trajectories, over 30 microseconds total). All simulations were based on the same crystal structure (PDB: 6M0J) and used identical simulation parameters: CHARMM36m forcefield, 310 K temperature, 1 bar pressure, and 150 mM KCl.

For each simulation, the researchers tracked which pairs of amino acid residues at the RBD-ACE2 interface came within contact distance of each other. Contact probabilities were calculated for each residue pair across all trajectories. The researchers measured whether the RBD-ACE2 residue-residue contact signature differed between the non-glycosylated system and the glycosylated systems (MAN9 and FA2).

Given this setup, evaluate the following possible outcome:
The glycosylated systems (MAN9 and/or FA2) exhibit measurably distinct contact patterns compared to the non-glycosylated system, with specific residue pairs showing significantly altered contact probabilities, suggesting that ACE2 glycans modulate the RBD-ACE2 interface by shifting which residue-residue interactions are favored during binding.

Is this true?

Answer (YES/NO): NO